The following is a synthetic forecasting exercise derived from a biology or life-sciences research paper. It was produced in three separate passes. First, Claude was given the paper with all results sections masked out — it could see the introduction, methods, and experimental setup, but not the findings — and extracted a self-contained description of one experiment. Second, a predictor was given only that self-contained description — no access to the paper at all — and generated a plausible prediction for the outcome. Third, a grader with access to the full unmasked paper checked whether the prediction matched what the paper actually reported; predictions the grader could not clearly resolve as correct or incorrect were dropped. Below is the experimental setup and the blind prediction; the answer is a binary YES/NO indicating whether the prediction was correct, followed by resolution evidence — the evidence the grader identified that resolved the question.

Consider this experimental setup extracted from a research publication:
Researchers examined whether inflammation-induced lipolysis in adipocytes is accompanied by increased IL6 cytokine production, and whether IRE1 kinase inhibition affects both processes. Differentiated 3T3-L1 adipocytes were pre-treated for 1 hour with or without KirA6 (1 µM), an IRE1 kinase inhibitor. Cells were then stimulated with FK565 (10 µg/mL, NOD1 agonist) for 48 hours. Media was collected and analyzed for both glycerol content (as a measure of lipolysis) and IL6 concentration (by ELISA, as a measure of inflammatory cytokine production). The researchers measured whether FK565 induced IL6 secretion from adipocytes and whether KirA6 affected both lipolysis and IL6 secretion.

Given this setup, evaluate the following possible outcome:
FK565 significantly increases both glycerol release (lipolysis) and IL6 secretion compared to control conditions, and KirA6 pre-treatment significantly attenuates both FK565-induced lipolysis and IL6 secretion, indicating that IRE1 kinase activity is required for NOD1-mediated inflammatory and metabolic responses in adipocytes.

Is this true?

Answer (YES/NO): YES